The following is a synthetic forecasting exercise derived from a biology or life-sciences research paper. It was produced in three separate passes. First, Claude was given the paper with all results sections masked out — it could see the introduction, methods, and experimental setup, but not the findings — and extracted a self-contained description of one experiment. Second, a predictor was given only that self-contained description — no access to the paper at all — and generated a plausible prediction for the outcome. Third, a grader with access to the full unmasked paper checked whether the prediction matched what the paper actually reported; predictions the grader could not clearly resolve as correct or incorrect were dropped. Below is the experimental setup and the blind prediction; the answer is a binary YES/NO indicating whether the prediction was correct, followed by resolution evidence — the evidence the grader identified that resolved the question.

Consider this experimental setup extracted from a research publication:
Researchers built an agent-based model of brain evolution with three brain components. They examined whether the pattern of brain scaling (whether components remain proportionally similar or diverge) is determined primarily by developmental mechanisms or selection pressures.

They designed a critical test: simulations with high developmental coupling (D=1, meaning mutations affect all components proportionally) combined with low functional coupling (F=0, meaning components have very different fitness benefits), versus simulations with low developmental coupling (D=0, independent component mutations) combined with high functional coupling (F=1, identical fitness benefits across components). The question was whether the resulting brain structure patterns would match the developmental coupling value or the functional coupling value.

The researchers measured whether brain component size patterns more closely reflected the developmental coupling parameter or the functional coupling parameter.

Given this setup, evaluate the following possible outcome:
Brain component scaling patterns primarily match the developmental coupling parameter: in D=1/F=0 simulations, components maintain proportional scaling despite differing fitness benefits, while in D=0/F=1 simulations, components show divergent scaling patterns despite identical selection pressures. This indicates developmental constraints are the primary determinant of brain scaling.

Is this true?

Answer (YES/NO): NO